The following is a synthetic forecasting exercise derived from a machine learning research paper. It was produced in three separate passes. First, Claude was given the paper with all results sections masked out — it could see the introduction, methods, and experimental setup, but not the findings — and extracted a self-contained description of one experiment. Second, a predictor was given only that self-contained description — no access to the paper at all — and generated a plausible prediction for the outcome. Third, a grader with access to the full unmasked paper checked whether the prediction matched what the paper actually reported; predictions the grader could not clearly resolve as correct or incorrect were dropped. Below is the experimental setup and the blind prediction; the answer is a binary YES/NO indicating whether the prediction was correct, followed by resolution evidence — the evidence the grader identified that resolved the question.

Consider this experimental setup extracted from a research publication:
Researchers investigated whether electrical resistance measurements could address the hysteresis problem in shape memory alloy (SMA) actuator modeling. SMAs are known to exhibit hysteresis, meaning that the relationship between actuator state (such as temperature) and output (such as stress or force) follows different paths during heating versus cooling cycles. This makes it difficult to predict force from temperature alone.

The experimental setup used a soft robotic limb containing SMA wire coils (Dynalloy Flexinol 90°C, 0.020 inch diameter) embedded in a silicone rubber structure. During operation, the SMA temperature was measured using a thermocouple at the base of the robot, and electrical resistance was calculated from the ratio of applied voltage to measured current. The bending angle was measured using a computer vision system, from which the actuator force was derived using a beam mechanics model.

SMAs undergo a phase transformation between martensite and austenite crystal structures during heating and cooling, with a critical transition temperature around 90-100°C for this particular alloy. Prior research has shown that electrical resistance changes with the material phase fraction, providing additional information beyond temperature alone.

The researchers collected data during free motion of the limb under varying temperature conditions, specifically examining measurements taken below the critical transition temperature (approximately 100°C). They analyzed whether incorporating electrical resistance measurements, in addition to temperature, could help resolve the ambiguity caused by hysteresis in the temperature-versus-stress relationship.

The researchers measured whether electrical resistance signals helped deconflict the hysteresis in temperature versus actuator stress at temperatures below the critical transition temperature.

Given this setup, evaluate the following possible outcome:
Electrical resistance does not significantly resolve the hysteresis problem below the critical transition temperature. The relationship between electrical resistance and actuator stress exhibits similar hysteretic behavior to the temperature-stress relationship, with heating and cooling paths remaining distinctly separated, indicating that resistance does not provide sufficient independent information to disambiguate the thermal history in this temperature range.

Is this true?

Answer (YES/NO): NO